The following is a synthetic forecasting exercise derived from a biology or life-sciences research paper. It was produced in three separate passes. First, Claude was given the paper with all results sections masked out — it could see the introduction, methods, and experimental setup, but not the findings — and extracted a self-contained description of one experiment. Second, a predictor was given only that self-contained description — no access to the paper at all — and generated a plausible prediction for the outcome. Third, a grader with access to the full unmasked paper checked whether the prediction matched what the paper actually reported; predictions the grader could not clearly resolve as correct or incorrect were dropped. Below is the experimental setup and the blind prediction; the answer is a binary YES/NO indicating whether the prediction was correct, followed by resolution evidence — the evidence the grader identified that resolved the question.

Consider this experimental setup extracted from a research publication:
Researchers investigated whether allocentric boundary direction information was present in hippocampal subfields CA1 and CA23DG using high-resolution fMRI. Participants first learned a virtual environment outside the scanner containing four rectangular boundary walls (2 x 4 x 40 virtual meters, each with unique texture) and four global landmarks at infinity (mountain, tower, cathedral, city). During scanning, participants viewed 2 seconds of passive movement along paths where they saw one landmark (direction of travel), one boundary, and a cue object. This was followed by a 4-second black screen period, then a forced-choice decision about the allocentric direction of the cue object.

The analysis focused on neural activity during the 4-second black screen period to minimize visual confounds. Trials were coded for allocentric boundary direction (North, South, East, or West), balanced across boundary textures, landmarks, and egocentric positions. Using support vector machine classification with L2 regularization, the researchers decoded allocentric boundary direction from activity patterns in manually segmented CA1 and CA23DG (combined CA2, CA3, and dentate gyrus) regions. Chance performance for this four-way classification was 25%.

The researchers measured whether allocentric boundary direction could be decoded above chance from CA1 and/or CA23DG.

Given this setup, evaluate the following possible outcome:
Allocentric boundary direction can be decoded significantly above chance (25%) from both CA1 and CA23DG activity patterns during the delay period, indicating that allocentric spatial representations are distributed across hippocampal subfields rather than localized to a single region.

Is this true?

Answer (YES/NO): NO